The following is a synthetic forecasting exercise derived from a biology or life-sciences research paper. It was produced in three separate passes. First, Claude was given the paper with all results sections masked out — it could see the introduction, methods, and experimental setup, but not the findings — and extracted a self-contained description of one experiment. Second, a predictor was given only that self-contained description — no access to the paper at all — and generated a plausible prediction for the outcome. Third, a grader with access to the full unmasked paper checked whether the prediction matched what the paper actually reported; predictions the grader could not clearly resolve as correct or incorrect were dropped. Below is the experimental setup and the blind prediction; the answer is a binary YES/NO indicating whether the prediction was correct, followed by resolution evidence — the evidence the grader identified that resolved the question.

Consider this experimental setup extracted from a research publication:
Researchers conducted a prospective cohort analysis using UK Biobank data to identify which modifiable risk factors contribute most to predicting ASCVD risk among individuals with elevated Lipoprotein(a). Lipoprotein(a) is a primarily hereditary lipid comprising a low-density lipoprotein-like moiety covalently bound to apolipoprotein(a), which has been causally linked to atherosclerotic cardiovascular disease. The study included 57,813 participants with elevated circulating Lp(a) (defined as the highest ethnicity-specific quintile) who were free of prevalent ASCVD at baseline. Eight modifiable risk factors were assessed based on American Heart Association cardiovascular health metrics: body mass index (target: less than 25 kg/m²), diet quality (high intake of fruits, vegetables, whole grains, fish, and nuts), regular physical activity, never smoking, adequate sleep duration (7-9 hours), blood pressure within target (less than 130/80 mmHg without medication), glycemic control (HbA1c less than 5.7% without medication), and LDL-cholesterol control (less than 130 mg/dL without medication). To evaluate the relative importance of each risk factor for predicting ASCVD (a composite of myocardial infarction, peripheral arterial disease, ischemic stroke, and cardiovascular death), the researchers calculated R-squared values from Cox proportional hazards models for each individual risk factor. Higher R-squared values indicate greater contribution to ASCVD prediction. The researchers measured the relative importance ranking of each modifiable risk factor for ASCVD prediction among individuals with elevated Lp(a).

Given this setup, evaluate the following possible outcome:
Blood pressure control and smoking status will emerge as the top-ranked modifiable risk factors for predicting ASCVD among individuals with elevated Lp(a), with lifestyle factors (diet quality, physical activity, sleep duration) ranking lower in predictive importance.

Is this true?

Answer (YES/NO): NO